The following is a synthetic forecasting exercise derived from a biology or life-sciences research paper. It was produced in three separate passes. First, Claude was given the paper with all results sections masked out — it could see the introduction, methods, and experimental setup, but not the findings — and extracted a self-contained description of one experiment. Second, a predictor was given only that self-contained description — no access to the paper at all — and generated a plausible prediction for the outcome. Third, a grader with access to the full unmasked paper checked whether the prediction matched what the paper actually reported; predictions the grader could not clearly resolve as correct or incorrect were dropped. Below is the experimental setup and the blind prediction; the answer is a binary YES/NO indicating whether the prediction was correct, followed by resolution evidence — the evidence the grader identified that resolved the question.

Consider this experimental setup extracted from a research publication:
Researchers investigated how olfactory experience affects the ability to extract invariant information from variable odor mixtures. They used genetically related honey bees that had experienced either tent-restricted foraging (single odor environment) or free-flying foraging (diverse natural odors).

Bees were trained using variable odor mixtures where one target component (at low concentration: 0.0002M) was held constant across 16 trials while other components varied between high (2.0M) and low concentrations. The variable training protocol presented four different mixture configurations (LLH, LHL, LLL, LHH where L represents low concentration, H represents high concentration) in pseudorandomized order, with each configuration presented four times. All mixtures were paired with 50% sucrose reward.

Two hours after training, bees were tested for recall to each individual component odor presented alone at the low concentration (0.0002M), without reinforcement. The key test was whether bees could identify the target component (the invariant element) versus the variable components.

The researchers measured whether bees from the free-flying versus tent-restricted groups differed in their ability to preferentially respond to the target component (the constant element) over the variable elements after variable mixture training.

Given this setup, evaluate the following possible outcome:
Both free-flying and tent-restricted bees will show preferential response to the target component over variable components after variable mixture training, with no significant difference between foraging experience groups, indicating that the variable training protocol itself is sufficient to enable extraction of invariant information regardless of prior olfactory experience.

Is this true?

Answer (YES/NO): NO